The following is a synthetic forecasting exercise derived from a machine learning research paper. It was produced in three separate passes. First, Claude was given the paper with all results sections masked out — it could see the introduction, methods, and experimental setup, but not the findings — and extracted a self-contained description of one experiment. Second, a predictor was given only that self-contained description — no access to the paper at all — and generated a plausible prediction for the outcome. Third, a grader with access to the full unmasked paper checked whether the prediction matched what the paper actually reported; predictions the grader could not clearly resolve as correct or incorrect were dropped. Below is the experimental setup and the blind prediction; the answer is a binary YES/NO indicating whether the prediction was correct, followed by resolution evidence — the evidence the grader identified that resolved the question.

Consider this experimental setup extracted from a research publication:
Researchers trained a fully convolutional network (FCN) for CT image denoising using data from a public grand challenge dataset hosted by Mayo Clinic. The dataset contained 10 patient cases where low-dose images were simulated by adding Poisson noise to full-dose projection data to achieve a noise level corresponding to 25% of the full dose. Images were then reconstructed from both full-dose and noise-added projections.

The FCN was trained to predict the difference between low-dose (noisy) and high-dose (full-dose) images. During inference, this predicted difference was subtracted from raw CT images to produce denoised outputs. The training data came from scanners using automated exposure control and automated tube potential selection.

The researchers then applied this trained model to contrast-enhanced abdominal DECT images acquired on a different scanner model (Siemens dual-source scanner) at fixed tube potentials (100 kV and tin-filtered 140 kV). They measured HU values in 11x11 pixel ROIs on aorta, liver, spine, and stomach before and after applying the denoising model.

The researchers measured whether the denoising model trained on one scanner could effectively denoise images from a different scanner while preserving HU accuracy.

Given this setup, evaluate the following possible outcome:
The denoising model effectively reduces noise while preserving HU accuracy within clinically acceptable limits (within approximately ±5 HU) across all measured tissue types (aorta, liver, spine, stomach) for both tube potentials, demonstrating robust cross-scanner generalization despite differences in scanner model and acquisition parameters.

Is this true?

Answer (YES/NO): YES